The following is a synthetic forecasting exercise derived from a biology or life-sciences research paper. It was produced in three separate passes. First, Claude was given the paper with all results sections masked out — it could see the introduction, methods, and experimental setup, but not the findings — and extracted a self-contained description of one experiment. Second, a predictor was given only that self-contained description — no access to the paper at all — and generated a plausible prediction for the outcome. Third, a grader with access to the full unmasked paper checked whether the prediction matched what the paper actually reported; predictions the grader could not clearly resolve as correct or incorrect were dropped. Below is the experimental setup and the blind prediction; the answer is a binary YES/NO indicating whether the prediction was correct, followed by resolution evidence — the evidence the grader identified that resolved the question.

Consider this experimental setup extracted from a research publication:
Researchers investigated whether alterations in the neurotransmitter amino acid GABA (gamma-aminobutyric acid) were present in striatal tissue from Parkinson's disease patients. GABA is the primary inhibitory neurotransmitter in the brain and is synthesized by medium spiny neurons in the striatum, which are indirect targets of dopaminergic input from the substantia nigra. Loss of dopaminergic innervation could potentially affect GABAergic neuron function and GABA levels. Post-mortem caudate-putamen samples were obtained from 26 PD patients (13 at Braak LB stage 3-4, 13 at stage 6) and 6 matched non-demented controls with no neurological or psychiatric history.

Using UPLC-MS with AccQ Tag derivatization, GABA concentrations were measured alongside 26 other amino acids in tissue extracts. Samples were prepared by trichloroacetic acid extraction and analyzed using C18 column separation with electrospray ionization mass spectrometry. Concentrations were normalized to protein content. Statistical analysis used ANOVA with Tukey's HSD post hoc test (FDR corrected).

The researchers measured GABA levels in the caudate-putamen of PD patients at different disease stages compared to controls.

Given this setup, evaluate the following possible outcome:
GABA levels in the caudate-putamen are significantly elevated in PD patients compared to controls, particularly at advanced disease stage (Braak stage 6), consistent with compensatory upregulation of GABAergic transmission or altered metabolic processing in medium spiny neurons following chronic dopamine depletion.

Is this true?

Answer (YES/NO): NO